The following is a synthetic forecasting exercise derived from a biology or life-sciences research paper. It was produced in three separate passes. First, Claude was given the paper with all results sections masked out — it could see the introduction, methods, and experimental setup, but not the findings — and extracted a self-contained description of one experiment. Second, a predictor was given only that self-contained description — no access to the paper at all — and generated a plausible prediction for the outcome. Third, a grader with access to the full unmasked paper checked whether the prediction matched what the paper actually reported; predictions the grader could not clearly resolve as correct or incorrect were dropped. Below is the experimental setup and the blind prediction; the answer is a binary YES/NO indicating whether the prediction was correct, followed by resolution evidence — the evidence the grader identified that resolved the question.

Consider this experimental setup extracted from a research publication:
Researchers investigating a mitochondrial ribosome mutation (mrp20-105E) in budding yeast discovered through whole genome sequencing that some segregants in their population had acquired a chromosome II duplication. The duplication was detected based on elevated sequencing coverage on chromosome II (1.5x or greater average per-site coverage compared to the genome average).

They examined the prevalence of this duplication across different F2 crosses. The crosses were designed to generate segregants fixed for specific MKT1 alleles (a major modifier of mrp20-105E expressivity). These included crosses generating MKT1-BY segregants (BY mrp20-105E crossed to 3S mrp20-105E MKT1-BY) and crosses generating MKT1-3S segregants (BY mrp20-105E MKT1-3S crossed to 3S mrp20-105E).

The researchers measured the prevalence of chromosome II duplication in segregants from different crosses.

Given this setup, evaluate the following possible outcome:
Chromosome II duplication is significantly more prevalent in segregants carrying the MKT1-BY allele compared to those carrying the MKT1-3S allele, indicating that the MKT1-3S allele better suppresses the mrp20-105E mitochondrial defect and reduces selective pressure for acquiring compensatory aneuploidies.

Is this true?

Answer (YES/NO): NO